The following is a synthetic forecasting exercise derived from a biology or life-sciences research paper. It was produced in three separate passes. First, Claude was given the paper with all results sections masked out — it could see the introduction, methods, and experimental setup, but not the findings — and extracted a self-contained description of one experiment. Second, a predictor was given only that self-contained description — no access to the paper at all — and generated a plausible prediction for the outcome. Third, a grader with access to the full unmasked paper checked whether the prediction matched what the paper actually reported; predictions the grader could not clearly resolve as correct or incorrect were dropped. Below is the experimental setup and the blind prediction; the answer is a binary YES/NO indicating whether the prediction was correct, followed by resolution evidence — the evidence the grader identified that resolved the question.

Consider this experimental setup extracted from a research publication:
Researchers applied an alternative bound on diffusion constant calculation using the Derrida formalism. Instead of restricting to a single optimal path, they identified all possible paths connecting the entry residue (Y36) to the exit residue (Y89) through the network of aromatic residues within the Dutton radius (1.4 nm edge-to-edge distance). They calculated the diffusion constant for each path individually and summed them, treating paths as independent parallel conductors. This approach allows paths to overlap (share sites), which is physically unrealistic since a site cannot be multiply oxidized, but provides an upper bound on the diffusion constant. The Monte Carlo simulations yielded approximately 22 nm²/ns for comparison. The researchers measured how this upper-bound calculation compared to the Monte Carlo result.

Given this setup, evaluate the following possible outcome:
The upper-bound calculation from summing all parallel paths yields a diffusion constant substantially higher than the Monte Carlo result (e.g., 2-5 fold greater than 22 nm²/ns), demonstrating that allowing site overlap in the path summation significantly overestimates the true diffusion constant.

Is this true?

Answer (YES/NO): NO